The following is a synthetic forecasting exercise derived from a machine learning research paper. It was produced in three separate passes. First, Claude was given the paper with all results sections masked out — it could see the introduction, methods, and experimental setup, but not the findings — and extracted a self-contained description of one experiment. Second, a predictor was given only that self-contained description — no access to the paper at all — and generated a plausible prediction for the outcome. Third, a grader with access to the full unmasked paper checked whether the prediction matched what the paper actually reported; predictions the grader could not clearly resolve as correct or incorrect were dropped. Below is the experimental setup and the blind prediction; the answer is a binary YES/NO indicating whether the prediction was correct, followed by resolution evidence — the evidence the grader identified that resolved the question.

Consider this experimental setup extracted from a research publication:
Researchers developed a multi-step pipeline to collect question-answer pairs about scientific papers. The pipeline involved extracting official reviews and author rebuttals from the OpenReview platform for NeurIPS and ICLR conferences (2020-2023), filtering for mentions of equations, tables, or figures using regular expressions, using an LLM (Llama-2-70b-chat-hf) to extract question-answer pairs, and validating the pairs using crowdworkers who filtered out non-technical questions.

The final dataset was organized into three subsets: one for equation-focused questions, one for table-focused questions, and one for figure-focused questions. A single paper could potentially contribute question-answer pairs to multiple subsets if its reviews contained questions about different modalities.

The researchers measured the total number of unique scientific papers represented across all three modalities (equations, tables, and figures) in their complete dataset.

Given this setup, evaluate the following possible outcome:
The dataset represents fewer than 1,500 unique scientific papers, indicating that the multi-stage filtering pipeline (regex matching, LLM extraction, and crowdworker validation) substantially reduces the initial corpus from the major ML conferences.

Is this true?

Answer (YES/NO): NO